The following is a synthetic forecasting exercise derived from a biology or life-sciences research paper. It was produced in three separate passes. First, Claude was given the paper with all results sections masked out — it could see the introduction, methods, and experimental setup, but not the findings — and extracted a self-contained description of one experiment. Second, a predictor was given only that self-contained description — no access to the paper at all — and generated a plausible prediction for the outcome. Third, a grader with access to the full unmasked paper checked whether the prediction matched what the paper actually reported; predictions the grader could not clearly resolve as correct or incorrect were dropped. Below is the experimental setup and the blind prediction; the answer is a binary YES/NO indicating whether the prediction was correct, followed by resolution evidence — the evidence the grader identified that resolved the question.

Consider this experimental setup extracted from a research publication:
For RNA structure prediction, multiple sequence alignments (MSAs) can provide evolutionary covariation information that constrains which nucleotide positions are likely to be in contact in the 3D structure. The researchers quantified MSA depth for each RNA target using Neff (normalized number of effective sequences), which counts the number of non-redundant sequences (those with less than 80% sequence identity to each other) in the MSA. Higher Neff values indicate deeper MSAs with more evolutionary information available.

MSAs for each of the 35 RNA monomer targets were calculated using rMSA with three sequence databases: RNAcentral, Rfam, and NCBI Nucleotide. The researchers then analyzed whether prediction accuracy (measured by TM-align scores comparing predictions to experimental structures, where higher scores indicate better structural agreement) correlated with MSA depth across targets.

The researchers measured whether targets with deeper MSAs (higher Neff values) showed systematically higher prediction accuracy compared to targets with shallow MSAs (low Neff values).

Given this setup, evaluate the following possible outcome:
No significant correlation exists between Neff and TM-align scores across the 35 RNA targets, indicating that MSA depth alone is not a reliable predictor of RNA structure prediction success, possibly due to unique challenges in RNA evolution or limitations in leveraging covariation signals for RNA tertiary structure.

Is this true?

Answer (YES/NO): NO